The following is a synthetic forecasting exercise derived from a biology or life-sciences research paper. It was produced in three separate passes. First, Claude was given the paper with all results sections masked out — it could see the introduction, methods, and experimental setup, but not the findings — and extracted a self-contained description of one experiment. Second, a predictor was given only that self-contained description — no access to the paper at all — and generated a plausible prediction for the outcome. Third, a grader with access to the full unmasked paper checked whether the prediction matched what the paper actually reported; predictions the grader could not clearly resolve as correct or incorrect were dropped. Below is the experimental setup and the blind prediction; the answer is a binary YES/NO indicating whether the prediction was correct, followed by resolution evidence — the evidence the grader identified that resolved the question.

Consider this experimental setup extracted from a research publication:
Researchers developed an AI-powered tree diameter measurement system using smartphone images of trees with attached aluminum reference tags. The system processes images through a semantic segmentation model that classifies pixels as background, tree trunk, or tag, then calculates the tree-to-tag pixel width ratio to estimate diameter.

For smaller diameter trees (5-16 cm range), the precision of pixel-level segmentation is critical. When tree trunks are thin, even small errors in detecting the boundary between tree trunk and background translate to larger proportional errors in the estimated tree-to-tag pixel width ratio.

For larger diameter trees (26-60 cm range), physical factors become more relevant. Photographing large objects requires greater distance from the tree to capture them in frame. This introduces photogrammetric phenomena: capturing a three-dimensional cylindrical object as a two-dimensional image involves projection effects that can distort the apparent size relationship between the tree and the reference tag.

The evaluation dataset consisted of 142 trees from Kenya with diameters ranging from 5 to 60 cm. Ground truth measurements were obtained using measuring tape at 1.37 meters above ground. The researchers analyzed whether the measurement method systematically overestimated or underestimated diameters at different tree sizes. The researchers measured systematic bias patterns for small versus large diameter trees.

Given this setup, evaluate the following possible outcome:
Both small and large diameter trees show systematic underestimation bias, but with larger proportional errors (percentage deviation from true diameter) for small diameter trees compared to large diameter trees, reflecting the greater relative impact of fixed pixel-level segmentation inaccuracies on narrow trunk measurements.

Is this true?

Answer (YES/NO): NO